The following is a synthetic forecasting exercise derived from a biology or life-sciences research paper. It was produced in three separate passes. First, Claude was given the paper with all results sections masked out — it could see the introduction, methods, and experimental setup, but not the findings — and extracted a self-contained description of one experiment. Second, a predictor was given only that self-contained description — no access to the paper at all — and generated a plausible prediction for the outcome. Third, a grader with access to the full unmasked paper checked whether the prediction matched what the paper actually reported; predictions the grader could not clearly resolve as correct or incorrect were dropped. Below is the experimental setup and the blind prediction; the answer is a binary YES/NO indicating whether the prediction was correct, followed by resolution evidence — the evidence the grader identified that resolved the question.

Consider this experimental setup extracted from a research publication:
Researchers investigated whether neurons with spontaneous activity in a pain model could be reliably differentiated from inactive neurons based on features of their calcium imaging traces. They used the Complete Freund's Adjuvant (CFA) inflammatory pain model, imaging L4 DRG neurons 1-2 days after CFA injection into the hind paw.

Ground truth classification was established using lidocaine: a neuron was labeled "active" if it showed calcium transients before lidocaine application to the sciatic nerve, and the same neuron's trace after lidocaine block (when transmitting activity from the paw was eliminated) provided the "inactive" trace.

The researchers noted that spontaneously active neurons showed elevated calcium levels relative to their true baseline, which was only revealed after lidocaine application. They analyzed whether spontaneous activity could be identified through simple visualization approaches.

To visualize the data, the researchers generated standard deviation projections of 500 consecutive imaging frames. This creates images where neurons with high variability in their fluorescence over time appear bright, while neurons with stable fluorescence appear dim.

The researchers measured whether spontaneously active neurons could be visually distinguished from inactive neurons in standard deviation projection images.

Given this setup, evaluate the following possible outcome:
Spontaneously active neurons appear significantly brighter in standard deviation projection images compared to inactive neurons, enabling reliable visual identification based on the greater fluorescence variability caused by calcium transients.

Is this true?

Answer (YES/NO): NO